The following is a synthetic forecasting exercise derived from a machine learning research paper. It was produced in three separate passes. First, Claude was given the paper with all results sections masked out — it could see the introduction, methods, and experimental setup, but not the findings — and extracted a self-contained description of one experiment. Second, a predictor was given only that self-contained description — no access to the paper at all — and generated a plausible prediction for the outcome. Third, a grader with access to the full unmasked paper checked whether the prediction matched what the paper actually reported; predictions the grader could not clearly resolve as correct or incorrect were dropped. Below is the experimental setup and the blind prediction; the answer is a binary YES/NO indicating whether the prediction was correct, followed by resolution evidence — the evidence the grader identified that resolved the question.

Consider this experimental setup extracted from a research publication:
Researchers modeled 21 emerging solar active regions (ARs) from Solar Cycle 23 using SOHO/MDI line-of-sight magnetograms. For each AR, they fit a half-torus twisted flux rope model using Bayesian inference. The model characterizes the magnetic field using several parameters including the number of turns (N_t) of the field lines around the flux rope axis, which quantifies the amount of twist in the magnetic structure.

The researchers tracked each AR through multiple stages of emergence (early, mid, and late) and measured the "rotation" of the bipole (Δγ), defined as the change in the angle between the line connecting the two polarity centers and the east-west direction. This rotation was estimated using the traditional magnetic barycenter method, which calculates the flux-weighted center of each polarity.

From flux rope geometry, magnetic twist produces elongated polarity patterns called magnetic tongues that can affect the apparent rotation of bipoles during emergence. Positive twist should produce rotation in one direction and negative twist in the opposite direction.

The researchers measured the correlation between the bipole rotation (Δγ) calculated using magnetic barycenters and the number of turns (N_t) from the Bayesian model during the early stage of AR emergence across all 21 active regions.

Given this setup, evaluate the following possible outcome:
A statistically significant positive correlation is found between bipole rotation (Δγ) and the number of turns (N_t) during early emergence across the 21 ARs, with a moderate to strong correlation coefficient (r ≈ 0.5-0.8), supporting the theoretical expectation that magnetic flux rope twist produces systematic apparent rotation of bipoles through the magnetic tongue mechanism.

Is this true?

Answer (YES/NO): NO